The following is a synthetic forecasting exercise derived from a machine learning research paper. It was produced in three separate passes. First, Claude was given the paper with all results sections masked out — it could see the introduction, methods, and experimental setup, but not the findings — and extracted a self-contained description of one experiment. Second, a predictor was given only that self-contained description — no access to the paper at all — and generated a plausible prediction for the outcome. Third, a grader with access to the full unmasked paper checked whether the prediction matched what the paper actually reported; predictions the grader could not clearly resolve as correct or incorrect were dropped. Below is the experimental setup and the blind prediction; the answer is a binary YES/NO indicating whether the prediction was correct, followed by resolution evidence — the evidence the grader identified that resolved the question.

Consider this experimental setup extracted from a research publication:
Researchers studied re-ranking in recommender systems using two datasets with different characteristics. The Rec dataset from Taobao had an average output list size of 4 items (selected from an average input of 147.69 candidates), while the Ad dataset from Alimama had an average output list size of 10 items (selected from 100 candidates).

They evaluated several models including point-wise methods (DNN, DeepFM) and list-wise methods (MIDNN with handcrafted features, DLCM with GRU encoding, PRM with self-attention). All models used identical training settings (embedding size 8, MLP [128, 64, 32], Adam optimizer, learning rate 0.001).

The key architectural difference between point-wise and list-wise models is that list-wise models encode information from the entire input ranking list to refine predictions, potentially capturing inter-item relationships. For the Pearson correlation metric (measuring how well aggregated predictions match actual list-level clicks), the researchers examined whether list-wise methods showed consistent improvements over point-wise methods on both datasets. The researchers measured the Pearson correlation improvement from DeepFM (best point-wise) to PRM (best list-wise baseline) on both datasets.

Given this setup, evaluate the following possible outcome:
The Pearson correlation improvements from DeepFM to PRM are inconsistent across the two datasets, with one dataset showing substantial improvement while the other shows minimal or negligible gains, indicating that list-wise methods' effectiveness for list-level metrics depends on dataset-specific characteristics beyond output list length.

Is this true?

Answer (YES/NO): NO